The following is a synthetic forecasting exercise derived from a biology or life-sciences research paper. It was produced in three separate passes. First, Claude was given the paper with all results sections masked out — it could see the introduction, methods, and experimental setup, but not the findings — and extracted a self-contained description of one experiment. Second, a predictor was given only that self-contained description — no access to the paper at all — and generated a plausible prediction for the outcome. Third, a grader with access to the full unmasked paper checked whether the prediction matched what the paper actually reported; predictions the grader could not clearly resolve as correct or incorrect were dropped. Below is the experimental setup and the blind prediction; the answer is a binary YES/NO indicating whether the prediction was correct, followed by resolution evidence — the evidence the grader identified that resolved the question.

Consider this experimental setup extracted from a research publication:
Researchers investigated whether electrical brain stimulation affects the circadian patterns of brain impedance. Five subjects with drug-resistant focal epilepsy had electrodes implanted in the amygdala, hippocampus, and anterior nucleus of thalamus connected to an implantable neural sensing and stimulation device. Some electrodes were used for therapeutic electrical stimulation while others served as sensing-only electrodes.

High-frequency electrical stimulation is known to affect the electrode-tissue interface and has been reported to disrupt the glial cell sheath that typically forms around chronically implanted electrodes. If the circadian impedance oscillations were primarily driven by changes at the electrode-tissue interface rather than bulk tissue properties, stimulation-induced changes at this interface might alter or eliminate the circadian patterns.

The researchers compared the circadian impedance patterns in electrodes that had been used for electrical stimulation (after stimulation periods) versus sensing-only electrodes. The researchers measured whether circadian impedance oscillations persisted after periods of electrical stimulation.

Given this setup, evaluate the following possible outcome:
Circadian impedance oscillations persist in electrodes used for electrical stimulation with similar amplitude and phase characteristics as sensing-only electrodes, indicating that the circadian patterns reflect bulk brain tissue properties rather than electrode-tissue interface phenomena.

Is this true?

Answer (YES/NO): YES